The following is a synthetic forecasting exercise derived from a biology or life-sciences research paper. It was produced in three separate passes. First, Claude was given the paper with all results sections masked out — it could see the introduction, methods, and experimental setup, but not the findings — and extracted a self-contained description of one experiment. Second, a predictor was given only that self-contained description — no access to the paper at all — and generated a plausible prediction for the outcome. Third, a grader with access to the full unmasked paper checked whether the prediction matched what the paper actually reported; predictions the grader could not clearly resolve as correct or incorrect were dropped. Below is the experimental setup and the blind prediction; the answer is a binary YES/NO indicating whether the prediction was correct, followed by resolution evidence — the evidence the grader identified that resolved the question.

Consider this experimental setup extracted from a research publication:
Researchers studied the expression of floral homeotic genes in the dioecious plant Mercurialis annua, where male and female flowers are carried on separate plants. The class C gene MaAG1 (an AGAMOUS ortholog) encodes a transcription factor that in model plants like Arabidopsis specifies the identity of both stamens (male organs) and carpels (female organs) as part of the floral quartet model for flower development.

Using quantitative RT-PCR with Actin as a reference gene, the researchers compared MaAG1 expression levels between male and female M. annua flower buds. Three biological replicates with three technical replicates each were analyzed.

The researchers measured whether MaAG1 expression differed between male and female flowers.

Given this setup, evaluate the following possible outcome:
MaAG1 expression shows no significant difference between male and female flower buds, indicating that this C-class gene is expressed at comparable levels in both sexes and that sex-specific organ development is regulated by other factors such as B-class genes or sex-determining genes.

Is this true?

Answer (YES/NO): YES